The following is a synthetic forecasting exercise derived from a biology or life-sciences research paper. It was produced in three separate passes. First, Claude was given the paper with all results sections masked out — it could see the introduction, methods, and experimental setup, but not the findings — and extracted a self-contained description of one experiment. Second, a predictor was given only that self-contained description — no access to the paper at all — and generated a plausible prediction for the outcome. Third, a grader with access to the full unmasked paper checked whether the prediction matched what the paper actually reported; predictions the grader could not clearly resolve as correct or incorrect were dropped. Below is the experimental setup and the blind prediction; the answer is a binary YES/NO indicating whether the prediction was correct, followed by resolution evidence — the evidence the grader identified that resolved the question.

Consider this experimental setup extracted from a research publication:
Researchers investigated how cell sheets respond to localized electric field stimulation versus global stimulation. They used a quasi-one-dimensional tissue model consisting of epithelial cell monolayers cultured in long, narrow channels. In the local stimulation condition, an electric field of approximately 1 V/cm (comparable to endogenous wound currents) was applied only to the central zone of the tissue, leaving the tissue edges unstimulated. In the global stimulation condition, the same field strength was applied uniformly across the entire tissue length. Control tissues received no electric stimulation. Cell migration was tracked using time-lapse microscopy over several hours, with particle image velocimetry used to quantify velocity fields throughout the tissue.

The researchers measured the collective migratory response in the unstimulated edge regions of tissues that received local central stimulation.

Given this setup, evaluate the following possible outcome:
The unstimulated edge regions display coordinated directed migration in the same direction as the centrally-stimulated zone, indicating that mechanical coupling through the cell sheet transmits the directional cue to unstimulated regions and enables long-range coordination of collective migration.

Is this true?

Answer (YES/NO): YES